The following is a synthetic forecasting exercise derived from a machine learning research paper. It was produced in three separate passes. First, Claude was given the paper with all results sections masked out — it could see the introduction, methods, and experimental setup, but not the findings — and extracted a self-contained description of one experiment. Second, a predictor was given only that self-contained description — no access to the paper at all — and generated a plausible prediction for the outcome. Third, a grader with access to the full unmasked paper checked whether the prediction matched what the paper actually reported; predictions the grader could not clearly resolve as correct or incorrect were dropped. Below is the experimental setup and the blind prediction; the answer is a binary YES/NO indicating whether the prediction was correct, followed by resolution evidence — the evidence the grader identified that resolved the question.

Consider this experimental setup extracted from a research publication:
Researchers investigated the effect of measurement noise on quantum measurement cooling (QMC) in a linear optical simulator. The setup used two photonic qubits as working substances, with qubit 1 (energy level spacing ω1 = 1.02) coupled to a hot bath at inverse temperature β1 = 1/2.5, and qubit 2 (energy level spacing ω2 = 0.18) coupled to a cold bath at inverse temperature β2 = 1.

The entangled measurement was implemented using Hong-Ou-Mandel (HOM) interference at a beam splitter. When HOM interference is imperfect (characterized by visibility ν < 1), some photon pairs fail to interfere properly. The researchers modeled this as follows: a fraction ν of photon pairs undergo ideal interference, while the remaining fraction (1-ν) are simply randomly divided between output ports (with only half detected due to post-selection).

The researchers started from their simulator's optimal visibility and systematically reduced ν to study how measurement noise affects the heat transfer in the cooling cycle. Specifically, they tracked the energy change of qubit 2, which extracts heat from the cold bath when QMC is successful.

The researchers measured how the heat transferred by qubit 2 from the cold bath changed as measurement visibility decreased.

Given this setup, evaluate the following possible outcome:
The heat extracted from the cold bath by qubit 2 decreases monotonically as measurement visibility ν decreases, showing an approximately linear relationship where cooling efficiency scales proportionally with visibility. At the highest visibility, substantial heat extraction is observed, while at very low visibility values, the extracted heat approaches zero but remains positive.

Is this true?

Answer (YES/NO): NO